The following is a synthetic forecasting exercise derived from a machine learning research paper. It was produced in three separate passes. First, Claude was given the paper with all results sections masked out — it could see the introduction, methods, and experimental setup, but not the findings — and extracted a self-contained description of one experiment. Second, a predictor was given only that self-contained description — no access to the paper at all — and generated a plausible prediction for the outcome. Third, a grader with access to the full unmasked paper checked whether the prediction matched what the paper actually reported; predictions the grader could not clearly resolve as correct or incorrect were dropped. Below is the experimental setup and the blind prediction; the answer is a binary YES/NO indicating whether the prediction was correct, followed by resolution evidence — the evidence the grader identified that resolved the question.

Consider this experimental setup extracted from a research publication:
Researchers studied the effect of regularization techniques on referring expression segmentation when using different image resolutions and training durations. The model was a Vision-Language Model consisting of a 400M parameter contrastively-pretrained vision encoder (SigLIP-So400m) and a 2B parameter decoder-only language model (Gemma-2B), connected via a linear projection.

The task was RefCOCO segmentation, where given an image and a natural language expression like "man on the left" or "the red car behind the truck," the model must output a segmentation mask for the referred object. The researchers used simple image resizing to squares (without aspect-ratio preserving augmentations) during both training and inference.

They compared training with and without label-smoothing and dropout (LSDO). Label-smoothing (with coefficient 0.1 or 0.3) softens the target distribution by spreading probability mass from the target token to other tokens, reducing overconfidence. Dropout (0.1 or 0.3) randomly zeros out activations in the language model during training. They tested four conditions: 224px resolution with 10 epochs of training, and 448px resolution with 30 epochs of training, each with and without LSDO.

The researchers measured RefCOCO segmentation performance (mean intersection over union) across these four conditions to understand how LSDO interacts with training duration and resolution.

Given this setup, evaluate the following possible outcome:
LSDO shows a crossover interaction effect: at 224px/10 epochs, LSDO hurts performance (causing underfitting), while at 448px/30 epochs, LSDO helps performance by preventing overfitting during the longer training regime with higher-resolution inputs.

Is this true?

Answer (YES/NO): YES